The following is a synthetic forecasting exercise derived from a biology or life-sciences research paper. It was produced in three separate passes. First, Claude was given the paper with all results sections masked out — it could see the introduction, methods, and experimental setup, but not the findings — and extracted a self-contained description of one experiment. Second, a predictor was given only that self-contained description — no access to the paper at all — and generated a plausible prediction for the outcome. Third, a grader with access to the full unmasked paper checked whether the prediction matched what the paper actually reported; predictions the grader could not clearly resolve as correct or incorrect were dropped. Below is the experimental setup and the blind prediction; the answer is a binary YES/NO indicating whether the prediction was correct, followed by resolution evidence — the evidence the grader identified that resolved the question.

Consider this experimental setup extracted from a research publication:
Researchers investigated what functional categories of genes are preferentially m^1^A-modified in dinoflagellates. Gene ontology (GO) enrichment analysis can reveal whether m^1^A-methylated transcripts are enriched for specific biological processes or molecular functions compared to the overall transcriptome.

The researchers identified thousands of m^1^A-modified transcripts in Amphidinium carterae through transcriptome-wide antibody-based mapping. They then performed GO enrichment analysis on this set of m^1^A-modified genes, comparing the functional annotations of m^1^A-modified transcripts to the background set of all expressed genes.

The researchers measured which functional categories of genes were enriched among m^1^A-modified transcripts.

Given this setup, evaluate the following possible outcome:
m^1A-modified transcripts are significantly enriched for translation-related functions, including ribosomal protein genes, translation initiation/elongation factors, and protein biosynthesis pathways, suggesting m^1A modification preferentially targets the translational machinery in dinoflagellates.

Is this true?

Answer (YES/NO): YES